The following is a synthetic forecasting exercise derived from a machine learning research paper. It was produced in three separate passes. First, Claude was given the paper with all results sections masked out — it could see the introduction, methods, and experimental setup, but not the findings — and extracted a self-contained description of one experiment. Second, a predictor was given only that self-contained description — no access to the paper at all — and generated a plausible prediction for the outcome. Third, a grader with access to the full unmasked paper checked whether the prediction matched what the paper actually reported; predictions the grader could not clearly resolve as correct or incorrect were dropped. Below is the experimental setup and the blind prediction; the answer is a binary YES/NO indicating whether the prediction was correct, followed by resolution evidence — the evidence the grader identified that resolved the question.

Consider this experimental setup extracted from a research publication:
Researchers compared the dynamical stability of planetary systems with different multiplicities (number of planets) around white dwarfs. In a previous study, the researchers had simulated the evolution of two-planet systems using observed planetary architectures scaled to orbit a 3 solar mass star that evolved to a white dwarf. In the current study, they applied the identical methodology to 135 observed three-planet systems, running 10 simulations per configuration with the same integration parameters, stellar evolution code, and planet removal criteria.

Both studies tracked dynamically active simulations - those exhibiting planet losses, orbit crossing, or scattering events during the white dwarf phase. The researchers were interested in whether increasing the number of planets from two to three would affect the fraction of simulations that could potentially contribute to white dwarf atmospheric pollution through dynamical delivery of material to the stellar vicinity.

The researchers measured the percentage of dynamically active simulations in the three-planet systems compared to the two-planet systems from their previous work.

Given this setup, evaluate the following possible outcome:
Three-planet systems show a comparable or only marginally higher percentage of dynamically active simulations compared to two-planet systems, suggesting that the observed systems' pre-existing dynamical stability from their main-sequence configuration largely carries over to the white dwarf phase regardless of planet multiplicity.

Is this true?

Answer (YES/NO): YES